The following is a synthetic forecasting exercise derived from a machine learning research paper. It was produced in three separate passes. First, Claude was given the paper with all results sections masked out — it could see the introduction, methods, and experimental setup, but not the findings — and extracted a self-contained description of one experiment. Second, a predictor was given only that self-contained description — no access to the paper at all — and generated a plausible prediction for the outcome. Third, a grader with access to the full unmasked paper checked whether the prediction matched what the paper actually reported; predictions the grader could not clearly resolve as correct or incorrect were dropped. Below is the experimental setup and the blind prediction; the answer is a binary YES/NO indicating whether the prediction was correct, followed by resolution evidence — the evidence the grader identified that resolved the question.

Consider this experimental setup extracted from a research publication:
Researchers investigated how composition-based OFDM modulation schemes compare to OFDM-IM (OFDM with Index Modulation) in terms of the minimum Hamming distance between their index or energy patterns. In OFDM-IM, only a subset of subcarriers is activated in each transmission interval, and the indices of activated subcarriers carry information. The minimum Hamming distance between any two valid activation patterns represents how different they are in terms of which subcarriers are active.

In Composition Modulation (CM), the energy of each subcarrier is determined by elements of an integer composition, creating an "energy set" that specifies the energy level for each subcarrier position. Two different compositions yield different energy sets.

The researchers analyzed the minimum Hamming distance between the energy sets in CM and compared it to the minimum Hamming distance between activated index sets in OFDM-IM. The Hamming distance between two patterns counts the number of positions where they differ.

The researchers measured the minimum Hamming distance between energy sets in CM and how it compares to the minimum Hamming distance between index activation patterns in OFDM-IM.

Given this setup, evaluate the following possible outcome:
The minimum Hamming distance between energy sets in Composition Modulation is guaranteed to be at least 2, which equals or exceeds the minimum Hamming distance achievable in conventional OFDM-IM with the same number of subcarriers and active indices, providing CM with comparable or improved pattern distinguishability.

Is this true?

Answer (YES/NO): YES